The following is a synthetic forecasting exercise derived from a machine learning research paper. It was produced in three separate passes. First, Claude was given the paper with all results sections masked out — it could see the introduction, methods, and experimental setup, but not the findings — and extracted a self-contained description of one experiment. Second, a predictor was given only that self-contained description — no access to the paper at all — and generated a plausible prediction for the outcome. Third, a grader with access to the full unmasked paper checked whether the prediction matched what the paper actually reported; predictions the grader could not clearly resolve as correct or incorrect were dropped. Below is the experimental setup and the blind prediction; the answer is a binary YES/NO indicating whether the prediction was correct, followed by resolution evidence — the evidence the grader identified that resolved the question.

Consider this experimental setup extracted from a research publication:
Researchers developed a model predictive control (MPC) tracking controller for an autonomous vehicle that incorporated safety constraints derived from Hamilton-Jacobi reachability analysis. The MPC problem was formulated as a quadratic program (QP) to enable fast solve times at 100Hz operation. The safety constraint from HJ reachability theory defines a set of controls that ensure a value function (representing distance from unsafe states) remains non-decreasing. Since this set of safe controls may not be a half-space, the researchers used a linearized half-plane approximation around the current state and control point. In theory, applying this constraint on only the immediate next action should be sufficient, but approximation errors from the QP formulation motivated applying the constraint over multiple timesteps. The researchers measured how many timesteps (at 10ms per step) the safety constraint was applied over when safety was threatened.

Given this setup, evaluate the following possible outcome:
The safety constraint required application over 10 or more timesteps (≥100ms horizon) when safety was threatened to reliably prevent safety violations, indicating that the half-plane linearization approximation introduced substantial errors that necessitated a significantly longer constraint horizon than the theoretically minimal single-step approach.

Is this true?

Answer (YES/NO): NO